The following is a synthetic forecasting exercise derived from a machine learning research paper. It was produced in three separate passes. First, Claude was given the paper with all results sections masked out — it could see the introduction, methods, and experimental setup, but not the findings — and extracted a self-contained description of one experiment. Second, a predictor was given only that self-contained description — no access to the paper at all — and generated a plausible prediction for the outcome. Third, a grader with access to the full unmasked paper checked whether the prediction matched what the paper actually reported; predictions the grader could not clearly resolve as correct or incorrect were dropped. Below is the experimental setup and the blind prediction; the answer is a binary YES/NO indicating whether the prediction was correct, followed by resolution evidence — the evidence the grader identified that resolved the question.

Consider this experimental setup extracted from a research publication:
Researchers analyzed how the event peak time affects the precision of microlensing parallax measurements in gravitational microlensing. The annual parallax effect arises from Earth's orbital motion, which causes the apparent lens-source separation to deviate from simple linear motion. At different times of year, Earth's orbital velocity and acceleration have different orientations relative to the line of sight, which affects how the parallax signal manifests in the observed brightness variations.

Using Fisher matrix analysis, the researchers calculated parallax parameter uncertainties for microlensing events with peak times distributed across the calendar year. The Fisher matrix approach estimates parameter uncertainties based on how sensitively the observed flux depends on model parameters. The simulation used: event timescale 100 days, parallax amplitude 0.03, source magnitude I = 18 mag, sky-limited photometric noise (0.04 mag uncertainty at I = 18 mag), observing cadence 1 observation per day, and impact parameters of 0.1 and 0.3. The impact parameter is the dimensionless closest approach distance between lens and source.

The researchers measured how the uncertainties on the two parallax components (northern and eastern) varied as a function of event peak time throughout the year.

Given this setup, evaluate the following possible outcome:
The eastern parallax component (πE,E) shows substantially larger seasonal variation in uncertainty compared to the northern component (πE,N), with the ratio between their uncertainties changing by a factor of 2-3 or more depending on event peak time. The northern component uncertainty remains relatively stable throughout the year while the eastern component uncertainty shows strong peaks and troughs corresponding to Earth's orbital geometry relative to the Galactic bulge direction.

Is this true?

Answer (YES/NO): NO